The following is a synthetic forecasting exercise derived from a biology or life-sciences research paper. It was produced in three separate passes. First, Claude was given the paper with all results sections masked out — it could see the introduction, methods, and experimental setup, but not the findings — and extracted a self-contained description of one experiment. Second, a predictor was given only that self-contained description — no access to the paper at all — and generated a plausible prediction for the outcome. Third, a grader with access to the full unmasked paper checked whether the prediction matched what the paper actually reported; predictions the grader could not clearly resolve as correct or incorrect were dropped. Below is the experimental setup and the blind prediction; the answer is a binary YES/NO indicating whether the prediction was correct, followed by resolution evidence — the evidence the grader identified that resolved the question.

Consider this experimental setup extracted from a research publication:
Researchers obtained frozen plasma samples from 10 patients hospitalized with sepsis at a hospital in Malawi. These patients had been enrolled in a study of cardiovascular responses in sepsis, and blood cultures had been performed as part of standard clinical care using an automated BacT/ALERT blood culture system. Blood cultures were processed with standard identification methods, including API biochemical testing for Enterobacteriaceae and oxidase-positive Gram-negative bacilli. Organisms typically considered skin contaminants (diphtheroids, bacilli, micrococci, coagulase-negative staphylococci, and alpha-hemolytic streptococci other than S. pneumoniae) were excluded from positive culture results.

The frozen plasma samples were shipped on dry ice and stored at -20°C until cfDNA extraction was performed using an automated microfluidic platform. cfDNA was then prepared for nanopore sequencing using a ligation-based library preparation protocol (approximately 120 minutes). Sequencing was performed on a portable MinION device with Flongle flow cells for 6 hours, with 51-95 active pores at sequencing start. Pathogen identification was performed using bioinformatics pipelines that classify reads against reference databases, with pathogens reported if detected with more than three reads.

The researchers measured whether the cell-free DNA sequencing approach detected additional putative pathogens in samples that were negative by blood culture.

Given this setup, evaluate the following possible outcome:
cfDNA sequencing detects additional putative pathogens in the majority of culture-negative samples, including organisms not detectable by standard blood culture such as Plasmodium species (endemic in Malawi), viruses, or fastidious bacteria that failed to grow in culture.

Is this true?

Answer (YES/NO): NO